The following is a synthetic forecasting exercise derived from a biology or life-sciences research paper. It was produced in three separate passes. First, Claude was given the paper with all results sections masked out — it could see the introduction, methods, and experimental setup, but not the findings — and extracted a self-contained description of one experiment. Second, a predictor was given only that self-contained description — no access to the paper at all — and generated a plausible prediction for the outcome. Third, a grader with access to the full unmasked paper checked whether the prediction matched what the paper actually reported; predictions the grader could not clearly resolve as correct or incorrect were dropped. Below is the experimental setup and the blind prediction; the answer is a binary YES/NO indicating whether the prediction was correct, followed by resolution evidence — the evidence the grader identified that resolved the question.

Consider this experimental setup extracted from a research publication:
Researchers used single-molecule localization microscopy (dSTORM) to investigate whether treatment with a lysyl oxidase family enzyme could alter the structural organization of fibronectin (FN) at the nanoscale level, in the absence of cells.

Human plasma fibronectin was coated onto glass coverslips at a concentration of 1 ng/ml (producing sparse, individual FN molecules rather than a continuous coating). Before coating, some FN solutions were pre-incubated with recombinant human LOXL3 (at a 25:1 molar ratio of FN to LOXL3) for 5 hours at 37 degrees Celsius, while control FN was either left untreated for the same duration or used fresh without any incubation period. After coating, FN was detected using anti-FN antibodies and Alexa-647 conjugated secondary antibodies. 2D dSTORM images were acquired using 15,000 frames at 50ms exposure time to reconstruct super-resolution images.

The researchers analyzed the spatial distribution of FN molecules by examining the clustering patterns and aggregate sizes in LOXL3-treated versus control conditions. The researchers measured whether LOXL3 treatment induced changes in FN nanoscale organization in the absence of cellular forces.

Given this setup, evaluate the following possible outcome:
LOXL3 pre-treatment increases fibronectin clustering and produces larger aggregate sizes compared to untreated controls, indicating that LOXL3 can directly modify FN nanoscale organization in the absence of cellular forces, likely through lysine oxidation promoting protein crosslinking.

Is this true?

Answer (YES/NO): YES